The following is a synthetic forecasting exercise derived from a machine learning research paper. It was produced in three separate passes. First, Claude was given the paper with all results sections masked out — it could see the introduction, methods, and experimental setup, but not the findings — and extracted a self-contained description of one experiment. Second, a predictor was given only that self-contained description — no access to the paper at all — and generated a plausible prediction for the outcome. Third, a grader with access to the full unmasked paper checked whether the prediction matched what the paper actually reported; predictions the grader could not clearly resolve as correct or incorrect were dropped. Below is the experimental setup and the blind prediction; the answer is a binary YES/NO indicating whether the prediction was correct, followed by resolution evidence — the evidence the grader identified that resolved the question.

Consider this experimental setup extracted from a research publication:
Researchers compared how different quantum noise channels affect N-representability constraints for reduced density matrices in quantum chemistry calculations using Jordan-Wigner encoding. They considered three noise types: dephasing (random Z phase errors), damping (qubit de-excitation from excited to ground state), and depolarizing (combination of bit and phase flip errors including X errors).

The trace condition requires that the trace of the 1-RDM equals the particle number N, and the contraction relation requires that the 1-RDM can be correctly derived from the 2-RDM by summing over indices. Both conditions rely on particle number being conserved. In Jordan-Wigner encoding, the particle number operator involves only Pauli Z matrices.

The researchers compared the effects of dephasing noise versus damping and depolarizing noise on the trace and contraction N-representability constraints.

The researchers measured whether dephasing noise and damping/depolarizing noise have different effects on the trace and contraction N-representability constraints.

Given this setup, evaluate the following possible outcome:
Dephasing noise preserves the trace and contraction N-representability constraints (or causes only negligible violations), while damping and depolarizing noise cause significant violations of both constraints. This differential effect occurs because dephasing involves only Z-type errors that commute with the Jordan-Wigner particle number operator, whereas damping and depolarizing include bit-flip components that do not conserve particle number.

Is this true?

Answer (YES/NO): YES